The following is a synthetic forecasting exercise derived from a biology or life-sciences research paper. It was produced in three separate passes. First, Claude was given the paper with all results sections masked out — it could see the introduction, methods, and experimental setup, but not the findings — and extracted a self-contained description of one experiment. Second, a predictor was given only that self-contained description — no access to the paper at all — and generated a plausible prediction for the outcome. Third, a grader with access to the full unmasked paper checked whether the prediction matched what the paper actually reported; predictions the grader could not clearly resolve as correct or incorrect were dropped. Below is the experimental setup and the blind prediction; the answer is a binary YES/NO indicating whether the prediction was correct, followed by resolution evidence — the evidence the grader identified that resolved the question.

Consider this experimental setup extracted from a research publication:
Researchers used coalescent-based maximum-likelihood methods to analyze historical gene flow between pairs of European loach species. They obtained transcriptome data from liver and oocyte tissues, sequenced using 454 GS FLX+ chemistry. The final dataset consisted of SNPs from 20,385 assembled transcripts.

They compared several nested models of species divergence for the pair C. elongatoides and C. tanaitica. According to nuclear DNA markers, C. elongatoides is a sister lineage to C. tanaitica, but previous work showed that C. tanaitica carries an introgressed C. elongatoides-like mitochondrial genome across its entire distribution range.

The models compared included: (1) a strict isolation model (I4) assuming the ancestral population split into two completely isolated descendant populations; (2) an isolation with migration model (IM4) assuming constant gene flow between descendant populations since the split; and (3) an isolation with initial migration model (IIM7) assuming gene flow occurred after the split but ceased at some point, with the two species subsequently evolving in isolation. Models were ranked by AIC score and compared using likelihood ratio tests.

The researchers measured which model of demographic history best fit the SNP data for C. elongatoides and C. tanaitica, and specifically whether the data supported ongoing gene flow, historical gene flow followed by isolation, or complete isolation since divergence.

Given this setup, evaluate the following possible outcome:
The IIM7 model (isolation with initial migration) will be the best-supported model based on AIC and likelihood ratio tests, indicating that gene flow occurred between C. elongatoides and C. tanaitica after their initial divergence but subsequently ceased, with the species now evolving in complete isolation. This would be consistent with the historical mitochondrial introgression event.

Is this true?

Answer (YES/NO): NO